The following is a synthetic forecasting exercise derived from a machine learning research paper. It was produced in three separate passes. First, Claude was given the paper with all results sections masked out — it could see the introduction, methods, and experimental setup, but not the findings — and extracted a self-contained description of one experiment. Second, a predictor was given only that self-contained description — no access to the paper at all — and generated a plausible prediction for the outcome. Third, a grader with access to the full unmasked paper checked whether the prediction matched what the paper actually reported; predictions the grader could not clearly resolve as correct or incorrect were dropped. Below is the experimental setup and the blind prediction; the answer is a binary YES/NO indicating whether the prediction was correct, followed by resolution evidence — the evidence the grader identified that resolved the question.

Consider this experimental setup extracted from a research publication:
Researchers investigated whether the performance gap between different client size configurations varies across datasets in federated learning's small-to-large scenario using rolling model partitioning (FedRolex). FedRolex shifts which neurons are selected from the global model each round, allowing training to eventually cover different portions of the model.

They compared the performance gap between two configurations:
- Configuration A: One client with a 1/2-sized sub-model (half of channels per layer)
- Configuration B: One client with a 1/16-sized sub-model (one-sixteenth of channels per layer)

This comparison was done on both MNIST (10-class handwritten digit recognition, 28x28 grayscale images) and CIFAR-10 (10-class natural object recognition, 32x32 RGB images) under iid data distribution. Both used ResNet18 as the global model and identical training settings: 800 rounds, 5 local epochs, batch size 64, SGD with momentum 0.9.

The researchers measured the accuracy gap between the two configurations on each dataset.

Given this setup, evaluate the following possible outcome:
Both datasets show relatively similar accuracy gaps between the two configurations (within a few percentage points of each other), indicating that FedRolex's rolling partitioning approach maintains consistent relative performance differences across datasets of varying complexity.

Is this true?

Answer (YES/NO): NO